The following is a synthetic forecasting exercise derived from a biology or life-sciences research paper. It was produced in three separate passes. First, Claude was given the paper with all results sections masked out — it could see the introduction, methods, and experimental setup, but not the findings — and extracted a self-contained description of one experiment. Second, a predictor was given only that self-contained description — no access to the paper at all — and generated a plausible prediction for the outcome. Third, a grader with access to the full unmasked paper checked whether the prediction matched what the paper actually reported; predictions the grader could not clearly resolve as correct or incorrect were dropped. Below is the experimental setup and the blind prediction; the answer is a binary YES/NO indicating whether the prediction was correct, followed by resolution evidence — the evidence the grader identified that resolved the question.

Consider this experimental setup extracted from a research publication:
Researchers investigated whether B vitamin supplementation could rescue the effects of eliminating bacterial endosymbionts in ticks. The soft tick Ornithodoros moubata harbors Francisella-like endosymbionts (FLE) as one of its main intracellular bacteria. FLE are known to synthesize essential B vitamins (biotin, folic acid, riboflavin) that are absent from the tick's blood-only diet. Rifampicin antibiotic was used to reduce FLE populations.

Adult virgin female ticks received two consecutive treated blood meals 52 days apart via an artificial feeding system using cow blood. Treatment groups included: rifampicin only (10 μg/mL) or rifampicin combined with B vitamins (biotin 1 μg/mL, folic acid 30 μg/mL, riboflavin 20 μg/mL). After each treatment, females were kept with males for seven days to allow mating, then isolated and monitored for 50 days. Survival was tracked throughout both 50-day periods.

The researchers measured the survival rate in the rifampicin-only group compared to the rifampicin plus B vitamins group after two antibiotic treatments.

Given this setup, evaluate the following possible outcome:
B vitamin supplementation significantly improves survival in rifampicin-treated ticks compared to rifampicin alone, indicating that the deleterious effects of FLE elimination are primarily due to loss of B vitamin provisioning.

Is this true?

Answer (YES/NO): NO